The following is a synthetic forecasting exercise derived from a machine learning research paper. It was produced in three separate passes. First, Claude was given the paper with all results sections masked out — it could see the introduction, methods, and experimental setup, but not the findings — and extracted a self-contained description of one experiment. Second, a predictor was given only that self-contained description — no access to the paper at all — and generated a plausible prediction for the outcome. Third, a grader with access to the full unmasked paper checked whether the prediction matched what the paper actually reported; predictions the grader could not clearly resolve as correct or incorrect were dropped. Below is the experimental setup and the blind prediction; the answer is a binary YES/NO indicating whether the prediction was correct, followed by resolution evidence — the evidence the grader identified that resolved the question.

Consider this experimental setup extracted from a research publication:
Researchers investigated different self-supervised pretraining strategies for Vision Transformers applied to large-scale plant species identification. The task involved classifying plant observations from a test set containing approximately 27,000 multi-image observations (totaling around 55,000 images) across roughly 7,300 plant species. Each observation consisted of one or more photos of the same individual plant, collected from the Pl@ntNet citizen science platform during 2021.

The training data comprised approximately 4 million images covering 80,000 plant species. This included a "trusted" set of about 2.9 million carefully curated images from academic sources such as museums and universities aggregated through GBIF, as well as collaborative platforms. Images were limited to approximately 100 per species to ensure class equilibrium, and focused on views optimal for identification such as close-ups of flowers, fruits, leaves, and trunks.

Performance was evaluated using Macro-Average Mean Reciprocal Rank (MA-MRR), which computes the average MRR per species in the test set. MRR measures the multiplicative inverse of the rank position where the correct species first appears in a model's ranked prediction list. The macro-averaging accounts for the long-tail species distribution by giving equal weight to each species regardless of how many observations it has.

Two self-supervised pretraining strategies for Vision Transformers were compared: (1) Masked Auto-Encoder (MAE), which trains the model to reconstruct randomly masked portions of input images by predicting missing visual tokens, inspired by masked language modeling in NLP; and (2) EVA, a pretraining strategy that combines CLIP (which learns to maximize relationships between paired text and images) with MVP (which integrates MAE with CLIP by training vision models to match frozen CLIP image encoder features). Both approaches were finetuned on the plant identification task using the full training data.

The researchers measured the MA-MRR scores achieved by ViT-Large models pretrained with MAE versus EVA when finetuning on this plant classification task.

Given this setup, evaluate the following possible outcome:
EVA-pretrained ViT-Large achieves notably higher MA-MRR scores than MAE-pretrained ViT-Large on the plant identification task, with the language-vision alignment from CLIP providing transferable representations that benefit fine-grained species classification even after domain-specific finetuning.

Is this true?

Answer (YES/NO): YES